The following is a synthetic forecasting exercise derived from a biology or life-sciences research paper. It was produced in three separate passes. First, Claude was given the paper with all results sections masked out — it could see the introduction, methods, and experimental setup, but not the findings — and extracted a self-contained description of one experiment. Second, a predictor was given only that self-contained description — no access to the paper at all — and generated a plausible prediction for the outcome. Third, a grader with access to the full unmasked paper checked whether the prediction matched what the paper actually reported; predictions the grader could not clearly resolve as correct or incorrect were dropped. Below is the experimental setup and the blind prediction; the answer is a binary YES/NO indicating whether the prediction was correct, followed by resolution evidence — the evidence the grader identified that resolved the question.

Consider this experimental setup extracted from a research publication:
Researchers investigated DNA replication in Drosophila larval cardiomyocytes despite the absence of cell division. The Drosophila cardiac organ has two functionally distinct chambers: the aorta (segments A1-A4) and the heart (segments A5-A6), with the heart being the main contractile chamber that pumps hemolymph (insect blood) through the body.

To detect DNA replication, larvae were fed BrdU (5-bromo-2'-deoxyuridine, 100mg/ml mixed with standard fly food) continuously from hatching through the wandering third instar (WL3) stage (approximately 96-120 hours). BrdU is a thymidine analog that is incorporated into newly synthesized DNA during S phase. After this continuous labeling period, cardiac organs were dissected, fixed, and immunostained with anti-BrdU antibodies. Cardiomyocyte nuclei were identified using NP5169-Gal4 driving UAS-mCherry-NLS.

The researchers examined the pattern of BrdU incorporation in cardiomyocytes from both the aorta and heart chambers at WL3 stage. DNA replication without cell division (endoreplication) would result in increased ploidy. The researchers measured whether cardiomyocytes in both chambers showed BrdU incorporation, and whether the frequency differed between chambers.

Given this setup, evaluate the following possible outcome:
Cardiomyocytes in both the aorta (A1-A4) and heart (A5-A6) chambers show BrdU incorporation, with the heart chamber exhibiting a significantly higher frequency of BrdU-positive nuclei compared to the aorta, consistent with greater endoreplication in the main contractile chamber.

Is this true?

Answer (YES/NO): NO